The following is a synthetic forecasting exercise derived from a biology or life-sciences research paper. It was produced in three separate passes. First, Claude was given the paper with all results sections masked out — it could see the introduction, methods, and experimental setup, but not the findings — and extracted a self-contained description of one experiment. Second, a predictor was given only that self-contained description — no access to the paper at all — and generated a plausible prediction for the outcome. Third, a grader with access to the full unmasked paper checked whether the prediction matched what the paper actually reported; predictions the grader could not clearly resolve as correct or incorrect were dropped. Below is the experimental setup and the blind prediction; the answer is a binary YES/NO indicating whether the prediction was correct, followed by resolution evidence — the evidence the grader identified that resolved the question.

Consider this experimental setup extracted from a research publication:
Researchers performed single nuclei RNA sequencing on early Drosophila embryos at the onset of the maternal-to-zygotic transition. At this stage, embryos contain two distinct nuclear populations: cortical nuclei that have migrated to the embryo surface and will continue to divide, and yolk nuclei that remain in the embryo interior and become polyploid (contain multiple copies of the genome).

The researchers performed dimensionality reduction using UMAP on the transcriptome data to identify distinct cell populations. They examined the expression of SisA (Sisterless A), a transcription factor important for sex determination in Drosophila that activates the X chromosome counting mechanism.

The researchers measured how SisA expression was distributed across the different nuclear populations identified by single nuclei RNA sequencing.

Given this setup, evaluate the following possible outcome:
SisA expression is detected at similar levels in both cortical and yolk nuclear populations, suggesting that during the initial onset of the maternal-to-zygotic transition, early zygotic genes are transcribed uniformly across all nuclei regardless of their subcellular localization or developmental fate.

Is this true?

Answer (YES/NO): NO